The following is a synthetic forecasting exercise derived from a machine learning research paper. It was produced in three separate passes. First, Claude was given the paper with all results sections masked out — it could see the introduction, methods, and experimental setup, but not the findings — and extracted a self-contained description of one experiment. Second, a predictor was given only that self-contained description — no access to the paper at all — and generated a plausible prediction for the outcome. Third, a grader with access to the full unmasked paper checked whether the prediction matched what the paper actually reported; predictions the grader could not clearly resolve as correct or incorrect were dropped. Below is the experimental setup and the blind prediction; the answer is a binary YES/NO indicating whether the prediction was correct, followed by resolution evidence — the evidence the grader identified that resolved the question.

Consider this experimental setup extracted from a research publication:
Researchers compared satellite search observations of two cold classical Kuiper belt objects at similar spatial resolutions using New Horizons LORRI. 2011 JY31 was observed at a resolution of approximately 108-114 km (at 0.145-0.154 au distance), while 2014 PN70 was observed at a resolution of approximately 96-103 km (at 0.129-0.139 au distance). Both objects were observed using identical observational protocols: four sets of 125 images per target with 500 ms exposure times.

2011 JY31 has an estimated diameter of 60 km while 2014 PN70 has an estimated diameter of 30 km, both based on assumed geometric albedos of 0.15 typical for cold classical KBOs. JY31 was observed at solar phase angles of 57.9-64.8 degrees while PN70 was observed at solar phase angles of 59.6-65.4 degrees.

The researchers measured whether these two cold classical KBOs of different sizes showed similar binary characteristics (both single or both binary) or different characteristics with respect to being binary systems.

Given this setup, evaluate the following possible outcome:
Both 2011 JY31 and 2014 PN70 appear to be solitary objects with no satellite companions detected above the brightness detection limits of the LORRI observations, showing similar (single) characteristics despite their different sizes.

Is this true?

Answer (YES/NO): NO